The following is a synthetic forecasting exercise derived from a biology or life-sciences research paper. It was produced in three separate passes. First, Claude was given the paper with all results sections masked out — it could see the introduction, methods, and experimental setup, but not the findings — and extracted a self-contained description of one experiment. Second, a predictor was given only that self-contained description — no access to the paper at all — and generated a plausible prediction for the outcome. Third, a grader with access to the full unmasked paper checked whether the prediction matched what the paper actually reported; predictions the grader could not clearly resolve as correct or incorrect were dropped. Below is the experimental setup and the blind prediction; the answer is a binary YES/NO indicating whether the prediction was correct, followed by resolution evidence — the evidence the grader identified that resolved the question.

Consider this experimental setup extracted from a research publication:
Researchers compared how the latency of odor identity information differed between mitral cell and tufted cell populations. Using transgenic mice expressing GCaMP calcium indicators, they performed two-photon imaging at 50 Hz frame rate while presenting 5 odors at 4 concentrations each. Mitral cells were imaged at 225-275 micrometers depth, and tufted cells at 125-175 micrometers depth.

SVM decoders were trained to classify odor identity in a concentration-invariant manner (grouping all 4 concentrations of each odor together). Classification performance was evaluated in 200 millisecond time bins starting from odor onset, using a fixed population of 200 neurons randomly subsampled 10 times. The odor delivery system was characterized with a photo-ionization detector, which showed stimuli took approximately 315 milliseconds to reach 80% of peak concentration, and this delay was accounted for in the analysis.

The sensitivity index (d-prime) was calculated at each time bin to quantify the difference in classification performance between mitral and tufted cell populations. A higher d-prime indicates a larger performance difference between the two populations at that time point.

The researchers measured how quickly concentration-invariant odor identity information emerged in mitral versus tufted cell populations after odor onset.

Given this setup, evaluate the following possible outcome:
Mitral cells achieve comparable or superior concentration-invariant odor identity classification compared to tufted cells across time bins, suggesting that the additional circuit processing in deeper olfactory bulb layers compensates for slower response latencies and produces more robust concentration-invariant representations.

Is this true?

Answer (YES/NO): NO